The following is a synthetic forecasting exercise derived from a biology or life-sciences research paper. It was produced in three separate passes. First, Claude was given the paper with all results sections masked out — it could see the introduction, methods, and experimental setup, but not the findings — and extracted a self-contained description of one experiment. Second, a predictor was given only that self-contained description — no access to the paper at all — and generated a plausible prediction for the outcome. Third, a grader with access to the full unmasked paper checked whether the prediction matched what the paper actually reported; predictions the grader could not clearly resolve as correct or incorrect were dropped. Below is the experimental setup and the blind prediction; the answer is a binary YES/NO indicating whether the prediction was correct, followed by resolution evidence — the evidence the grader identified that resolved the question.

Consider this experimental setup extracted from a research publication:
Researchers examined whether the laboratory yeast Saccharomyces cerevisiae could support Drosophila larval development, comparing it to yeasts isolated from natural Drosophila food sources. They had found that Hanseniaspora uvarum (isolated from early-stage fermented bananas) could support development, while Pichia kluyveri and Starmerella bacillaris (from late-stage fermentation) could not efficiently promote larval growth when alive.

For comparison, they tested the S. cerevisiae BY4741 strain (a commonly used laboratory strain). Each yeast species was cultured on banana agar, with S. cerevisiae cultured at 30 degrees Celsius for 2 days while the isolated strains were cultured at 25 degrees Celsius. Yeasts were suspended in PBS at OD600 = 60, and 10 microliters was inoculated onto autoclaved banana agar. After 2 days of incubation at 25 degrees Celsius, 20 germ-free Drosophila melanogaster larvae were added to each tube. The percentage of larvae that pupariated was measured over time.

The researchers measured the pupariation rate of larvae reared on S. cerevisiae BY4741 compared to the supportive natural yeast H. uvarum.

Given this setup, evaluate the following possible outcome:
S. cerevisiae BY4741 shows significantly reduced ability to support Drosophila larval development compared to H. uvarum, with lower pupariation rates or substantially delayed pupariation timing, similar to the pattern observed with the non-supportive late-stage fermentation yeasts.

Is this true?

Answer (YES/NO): NO